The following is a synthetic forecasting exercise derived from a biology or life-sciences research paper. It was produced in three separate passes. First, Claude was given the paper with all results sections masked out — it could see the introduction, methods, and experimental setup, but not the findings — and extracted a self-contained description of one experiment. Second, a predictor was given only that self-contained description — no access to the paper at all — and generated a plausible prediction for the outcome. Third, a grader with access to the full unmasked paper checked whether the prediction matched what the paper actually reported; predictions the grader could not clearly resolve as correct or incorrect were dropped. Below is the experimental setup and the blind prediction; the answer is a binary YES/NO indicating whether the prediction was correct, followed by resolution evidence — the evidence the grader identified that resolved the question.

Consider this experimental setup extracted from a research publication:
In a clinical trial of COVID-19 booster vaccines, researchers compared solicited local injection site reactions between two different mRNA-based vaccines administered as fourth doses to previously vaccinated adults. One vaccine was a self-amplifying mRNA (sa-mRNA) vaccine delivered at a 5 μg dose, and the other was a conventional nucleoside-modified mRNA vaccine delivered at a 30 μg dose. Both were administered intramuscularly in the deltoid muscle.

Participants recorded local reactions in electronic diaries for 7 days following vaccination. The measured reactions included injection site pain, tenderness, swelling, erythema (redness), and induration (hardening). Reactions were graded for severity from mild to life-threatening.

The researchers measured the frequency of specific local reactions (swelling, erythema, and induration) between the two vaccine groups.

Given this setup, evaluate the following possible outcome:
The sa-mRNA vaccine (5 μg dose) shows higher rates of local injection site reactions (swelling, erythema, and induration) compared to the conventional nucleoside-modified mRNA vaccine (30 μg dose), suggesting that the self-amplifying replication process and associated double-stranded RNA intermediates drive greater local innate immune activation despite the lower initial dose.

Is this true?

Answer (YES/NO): NO